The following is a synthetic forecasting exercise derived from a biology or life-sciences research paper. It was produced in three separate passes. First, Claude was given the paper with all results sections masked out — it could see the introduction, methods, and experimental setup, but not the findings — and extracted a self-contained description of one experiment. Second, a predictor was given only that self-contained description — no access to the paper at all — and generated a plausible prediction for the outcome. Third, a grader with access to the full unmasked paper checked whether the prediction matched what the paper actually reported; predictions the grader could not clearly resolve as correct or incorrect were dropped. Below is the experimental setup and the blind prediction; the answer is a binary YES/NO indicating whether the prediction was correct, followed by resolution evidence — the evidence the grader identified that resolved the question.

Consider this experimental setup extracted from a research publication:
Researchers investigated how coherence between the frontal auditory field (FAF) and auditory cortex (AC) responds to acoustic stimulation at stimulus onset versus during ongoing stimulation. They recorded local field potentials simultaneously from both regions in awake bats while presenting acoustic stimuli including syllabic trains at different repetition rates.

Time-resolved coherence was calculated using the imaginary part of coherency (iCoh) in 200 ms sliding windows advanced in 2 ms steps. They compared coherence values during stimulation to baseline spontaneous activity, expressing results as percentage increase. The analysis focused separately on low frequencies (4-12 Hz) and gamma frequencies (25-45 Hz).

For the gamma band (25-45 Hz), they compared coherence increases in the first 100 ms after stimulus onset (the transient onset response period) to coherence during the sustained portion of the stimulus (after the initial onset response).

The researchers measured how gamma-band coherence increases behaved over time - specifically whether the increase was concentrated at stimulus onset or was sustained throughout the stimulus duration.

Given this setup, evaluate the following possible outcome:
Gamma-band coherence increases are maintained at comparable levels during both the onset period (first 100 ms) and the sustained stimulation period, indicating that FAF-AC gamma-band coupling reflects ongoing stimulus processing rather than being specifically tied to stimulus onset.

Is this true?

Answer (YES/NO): NO